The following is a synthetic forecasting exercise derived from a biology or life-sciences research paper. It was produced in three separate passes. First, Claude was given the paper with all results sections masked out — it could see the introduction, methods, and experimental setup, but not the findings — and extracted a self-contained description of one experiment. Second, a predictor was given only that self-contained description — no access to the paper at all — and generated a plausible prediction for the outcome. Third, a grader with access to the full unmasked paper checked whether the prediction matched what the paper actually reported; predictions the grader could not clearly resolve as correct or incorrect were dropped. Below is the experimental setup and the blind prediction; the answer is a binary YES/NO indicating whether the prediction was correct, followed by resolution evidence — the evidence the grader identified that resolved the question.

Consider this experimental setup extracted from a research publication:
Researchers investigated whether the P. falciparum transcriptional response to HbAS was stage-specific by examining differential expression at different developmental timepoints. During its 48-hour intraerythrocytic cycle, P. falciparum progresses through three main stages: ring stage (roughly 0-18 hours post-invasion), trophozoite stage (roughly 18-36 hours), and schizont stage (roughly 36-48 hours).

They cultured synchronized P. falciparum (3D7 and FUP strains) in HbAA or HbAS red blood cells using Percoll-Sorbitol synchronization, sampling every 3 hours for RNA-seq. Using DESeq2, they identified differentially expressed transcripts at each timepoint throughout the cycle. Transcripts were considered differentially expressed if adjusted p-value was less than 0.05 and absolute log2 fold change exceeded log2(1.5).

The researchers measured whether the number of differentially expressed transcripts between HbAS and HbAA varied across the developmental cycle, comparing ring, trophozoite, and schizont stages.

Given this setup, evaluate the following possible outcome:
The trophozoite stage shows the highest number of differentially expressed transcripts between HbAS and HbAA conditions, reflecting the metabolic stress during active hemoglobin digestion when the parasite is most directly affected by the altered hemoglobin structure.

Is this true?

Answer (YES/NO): NO